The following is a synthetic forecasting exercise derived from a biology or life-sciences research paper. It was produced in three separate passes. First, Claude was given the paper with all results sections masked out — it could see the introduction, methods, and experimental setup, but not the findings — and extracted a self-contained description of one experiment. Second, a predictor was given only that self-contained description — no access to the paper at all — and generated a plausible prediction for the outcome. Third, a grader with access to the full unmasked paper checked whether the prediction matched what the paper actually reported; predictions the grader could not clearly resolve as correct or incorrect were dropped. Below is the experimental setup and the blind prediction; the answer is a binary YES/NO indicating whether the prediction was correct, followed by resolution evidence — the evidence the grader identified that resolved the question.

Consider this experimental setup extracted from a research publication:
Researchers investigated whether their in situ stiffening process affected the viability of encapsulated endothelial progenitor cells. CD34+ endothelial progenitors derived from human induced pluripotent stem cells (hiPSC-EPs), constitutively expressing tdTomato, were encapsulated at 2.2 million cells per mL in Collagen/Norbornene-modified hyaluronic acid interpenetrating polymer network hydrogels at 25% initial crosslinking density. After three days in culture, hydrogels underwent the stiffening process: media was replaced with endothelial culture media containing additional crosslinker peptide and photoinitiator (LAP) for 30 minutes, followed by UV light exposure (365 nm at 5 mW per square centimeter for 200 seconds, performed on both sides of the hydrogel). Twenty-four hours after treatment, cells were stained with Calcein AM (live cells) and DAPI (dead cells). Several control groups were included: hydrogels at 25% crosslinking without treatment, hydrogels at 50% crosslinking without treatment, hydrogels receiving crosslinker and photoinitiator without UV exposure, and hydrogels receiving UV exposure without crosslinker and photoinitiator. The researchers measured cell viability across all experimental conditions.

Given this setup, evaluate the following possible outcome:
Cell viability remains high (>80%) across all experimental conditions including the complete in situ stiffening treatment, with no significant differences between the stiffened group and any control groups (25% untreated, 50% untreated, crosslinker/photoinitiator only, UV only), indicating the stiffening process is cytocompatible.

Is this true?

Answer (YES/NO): YES